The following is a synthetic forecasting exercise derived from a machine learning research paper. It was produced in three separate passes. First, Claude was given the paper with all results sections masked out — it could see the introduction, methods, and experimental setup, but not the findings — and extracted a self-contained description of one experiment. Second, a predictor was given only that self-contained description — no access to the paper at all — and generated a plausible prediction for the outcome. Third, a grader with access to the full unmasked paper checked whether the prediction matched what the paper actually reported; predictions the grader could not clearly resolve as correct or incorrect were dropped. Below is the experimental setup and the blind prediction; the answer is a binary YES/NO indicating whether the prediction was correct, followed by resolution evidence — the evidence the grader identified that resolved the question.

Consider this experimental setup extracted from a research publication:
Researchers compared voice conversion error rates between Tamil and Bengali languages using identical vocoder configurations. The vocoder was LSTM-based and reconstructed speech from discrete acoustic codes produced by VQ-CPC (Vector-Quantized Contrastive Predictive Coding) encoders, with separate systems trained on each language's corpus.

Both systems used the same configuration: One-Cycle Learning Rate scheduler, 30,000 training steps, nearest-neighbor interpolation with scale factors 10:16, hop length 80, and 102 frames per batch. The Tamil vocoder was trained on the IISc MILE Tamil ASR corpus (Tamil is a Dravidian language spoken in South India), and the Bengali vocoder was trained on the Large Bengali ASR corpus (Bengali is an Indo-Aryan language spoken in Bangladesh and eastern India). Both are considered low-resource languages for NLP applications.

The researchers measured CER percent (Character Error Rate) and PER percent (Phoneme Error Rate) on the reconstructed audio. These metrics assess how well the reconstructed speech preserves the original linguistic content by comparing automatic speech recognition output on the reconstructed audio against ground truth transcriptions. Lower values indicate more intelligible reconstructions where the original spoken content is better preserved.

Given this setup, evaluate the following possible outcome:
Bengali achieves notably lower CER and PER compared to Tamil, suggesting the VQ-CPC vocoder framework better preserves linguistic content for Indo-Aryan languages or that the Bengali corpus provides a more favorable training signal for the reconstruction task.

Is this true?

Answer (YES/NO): NO